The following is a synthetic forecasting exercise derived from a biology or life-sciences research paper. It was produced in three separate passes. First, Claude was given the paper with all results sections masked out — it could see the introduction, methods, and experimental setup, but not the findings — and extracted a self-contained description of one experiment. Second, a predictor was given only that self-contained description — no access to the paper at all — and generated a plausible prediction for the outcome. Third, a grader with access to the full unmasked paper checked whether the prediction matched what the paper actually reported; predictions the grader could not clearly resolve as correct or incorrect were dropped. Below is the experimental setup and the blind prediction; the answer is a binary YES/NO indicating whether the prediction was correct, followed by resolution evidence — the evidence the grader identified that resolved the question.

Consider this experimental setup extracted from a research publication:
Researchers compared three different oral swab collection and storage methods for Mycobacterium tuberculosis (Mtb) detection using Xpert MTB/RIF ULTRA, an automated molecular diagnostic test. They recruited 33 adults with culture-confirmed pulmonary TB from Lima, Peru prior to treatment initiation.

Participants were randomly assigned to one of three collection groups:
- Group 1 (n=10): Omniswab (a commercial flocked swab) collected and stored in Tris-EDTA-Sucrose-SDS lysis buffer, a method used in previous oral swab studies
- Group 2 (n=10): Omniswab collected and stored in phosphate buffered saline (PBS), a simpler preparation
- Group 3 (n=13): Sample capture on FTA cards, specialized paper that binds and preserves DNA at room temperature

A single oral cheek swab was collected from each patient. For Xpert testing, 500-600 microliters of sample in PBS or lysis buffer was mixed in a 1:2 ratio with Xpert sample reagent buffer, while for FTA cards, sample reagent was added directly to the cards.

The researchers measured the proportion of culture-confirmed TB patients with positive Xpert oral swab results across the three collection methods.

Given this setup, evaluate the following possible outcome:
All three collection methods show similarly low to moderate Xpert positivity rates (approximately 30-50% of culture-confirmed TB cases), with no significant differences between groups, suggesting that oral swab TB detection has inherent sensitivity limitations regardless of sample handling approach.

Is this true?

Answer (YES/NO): YES